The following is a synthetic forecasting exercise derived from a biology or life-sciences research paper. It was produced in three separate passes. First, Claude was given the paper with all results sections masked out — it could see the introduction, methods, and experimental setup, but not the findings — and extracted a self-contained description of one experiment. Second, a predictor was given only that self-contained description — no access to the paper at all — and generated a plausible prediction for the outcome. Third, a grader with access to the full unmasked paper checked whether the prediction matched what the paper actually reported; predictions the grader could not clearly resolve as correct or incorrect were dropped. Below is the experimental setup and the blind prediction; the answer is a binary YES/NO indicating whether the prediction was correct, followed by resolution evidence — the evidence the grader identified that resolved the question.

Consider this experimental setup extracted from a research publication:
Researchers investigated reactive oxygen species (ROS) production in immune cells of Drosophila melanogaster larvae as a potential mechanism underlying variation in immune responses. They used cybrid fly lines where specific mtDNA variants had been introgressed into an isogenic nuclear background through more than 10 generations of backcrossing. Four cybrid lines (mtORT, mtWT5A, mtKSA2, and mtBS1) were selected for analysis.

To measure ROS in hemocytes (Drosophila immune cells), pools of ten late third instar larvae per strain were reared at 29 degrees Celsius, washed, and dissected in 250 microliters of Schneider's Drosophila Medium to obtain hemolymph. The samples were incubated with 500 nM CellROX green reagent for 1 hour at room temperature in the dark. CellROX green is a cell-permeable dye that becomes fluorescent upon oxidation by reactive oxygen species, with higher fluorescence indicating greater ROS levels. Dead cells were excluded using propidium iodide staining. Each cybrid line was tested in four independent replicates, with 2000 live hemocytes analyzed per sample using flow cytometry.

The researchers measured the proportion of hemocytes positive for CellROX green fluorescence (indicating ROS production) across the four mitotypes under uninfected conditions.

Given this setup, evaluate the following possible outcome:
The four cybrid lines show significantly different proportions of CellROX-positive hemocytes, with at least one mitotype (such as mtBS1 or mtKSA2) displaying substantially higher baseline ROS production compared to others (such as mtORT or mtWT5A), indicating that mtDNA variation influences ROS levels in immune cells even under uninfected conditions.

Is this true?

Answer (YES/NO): YES